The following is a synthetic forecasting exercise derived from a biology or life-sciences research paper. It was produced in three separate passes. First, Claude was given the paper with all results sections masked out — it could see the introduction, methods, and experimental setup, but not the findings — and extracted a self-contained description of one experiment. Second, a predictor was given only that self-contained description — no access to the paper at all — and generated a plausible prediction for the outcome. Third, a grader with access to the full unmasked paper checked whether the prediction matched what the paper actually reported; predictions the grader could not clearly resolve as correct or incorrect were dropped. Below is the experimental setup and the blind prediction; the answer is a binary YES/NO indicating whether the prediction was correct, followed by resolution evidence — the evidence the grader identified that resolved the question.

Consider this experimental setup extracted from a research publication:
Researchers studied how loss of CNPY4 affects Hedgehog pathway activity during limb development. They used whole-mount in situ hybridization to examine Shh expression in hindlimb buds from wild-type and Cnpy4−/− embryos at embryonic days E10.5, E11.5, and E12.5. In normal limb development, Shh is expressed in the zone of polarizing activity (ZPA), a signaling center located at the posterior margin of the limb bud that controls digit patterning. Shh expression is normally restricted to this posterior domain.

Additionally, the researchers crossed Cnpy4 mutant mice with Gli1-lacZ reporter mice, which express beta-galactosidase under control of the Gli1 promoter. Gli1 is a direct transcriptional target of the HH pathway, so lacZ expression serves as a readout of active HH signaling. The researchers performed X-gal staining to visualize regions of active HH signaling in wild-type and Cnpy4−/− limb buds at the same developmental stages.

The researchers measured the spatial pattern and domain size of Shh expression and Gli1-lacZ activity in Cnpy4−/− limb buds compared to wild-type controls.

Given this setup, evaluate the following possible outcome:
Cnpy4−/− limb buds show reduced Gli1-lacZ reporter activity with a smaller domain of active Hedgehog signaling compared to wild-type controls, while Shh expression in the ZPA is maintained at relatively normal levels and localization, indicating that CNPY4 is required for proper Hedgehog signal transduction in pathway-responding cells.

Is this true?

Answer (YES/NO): NO